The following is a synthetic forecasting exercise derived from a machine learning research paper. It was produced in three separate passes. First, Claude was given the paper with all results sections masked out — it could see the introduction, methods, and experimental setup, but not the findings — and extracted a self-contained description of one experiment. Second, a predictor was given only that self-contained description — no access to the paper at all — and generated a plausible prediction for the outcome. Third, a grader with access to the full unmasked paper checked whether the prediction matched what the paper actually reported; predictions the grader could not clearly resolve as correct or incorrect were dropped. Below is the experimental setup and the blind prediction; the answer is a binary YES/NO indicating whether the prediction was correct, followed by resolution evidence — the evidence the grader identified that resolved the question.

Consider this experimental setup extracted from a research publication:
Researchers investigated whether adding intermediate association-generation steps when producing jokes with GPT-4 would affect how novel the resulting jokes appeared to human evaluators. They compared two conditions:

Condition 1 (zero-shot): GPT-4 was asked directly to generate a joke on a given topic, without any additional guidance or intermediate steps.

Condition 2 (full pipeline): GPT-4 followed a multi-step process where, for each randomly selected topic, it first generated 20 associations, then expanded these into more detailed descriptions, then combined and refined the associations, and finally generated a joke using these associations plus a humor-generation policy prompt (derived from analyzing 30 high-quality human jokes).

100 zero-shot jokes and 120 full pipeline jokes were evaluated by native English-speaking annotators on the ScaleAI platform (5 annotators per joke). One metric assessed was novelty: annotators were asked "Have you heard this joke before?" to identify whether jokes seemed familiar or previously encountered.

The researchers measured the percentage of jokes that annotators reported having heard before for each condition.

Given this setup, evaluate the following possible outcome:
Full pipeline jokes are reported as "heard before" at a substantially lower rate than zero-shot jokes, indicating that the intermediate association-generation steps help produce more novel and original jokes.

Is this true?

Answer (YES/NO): YES